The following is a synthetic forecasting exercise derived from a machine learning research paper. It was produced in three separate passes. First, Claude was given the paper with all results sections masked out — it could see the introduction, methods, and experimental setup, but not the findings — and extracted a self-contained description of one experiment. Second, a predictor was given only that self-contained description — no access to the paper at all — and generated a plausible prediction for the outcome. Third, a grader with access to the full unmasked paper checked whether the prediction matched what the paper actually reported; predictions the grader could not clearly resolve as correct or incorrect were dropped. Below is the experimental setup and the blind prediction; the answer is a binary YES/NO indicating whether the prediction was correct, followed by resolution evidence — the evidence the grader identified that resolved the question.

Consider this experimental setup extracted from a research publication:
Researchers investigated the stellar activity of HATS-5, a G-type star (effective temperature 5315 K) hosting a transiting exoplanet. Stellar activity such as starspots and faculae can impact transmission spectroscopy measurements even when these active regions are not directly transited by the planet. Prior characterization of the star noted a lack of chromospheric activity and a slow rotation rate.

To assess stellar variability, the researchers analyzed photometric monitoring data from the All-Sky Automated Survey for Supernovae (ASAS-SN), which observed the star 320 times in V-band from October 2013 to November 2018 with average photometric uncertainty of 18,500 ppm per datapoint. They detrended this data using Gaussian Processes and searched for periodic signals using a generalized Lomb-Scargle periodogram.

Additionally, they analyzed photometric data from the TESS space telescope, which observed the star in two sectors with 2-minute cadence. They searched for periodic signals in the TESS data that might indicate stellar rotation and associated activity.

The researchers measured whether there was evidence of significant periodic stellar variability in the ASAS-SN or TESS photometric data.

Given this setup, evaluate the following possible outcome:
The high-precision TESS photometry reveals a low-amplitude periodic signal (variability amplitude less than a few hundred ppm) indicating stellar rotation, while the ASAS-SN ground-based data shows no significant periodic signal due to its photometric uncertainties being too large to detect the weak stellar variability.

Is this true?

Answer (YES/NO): NO